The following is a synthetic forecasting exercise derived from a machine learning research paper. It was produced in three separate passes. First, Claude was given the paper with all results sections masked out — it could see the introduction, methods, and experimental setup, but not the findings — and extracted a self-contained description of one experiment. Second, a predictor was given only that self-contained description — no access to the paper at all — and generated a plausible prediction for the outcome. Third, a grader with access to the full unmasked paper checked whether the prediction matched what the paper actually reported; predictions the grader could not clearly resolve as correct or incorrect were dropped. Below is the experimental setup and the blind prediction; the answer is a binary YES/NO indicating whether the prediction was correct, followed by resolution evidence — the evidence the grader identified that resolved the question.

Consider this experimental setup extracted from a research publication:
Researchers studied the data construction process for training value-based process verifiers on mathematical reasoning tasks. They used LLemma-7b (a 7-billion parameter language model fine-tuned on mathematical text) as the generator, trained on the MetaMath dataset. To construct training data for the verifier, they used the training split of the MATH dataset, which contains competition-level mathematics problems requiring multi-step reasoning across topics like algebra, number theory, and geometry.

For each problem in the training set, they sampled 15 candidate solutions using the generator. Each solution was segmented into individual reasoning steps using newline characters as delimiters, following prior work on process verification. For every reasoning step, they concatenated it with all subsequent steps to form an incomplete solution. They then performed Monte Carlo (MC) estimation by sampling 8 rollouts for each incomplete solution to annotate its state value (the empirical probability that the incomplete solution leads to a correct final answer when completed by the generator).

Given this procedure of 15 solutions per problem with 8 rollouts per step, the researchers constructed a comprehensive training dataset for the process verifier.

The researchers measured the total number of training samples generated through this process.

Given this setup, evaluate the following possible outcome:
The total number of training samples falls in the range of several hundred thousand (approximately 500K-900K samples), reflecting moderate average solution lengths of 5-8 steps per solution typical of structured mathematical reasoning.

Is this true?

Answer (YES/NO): NO